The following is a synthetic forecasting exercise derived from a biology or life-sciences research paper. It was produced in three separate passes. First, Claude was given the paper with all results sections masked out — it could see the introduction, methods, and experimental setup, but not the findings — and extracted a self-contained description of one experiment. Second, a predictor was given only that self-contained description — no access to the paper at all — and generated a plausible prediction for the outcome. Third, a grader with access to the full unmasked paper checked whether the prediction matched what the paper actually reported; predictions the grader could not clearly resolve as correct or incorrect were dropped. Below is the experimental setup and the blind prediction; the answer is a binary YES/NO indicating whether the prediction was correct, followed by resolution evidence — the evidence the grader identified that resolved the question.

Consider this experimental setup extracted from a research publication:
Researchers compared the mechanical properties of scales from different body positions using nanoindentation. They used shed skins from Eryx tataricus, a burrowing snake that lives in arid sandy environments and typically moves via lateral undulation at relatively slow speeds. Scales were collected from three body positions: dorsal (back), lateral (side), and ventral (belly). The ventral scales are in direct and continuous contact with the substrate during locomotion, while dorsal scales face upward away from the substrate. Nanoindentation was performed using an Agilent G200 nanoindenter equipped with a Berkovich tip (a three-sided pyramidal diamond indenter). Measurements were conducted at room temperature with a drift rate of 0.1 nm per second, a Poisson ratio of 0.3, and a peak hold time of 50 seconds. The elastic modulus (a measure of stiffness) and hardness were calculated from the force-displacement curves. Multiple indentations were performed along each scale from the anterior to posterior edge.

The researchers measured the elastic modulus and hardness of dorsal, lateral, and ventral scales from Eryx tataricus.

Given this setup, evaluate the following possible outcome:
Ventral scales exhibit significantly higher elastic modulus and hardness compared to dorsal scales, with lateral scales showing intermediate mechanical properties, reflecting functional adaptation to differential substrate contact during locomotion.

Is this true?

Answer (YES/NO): NO